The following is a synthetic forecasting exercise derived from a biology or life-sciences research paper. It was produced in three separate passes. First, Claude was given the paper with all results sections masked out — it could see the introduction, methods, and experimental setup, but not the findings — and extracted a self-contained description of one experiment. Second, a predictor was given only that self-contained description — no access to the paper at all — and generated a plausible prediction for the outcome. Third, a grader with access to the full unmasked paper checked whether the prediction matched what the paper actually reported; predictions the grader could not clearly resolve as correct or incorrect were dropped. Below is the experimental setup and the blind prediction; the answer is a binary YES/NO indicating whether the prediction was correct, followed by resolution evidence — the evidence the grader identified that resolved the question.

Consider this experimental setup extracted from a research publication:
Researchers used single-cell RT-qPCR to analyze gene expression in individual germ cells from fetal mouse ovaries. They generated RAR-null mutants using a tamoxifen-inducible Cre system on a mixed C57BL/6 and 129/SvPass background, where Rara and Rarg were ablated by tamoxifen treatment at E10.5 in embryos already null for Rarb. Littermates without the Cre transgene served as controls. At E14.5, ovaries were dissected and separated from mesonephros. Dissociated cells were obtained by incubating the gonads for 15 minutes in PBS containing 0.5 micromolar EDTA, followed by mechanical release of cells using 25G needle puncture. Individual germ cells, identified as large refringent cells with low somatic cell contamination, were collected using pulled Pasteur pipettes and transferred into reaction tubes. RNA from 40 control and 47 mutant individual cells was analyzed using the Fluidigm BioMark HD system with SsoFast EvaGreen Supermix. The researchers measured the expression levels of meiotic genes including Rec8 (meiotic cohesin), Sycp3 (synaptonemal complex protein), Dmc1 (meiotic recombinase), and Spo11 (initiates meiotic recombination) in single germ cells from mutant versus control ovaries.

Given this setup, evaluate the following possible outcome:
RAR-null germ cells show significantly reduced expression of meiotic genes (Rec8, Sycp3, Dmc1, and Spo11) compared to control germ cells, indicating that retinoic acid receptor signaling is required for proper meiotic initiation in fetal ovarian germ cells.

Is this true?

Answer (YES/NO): NO